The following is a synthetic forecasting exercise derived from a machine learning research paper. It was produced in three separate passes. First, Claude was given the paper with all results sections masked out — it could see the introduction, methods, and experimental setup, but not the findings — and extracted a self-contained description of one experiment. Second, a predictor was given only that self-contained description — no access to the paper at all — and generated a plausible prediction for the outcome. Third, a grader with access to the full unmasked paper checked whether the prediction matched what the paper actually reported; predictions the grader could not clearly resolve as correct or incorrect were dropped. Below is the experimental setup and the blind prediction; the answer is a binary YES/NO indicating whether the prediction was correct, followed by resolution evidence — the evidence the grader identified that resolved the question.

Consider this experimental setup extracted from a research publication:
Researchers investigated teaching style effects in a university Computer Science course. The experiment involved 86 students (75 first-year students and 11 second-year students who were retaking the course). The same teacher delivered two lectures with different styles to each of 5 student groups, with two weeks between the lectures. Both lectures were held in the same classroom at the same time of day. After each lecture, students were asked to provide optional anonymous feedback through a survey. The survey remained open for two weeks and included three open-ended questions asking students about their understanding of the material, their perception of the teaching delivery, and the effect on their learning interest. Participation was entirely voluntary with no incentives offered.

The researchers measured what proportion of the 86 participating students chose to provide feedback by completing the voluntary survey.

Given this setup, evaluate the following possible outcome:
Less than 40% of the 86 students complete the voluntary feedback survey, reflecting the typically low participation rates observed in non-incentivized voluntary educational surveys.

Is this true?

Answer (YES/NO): NO